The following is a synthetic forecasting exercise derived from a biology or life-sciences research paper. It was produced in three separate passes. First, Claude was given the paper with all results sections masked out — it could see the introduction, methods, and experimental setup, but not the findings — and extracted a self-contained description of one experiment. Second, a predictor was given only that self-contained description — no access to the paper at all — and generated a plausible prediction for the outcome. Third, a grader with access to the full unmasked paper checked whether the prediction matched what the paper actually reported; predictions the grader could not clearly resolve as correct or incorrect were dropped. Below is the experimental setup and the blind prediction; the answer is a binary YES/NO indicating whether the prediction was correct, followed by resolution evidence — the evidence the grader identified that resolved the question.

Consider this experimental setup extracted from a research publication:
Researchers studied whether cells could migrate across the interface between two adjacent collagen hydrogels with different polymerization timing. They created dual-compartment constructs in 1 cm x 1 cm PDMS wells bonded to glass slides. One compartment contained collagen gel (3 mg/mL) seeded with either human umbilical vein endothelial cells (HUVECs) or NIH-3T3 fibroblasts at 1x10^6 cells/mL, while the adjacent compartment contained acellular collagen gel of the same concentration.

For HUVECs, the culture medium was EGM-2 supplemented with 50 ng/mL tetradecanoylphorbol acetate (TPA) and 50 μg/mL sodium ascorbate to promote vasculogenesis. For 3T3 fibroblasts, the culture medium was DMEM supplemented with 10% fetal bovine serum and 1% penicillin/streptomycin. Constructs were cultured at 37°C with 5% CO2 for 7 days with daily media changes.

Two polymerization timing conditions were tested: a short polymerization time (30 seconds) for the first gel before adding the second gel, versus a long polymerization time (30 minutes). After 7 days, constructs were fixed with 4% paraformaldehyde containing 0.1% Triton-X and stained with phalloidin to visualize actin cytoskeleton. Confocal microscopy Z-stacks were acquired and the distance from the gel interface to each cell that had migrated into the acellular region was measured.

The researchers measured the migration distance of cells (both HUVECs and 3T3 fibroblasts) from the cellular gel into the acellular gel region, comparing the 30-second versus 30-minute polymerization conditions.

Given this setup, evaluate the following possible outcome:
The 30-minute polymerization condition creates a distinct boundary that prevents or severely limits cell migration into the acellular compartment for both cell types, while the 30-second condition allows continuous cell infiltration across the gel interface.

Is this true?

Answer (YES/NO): NO